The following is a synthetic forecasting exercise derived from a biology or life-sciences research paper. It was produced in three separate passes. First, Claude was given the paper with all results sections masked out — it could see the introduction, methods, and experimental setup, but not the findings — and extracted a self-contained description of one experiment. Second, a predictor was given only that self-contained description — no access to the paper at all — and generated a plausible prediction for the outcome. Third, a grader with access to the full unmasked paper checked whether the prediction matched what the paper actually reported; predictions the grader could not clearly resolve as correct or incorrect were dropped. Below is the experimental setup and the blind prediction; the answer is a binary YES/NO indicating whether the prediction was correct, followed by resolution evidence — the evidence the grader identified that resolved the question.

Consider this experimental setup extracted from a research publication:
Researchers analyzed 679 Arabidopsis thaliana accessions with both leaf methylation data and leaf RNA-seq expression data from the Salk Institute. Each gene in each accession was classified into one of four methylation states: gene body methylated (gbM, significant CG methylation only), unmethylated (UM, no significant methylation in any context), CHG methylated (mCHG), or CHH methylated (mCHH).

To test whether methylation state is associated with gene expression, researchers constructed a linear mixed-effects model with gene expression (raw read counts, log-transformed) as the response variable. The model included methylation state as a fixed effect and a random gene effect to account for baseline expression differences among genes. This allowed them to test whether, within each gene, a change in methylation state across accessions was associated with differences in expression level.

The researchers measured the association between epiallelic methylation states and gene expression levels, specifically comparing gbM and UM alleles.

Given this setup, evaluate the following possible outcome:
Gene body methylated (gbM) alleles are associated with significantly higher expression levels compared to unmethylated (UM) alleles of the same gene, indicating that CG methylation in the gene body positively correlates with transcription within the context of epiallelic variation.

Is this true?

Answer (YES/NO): YES